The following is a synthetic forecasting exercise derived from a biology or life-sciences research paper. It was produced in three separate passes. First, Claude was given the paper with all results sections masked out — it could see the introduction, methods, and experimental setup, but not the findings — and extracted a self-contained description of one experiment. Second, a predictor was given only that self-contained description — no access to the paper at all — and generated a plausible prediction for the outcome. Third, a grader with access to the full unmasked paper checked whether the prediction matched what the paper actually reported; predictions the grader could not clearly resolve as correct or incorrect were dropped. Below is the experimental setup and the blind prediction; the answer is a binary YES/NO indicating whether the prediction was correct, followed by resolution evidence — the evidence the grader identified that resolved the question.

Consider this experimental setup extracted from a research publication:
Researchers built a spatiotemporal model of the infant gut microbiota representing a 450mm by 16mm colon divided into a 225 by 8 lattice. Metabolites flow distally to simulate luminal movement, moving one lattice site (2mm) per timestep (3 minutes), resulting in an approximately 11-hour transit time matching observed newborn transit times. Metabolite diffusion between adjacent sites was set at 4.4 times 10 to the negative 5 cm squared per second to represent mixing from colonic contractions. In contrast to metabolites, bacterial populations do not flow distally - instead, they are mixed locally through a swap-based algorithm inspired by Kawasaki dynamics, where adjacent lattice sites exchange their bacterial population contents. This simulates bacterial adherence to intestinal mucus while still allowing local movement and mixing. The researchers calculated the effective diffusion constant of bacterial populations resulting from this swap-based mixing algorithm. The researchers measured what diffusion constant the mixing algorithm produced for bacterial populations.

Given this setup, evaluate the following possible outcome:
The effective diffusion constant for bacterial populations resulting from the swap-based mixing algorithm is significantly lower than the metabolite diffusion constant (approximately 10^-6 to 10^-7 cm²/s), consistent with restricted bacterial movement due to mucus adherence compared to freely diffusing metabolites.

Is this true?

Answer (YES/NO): NO